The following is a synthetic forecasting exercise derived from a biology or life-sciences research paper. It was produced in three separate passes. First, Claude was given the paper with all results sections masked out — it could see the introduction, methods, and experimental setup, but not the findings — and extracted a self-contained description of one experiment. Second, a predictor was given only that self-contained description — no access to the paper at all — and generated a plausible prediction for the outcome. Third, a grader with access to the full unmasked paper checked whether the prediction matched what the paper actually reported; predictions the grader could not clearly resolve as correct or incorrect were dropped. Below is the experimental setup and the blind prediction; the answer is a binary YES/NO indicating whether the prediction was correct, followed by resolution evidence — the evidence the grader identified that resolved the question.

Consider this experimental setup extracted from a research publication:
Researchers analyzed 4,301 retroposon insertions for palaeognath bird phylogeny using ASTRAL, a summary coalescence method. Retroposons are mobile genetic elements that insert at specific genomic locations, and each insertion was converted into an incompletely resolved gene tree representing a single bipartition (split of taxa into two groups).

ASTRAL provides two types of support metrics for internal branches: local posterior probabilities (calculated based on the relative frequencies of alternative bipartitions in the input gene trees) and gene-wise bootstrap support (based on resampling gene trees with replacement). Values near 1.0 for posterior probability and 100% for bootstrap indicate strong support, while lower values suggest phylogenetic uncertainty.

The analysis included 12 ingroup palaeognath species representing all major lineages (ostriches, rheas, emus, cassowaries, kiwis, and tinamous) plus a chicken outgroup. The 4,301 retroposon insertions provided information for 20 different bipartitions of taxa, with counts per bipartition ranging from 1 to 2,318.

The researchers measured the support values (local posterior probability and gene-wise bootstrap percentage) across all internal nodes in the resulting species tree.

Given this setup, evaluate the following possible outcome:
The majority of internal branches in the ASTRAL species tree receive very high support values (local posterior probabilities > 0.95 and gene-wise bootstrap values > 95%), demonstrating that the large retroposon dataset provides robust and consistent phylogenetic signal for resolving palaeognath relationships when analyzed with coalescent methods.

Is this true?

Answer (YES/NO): YES